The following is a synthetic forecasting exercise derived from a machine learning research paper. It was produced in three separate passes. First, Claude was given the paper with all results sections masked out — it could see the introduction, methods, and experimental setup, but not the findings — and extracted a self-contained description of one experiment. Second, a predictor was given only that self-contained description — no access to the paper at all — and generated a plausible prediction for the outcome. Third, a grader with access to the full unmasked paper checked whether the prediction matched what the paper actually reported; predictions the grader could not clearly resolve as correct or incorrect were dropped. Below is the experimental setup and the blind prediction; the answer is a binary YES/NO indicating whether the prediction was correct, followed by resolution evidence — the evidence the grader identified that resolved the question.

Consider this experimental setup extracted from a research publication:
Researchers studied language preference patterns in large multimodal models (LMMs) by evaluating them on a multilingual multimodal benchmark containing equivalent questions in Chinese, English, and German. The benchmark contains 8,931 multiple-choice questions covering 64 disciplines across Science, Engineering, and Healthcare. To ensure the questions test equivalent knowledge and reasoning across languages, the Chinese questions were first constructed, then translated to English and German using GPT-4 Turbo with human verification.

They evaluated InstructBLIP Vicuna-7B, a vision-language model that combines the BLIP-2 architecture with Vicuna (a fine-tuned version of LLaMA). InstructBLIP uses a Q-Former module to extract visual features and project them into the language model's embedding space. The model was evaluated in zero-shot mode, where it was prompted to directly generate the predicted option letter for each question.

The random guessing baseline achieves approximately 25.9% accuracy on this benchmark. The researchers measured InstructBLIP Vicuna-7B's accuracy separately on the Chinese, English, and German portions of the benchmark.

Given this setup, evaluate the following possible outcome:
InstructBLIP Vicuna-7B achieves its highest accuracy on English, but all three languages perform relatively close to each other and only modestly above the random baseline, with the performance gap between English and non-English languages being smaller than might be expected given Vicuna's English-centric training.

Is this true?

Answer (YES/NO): NO